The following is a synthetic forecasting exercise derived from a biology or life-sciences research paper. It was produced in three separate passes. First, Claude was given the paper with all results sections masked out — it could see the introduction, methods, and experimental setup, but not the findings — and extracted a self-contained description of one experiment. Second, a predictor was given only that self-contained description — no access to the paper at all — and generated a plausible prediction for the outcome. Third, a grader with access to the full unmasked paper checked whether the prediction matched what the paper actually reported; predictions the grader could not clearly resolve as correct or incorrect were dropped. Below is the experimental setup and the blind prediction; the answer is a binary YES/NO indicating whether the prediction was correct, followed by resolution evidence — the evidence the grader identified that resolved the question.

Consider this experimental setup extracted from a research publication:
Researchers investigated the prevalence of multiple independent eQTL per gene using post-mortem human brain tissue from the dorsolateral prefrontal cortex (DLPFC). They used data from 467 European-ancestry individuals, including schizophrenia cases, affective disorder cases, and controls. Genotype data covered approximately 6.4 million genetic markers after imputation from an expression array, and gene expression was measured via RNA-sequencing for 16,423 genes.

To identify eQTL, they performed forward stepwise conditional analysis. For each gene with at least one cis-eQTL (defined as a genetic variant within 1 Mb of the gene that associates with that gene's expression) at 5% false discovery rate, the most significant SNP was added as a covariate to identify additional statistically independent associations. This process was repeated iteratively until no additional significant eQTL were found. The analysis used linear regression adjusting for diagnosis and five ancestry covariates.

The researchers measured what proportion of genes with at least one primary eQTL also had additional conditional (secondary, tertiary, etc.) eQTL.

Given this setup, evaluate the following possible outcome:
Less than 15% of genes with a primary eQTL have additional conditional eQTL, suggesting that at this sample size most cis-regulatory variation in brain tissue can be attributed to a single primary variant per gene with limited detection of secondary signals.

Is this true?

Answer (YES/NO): NO